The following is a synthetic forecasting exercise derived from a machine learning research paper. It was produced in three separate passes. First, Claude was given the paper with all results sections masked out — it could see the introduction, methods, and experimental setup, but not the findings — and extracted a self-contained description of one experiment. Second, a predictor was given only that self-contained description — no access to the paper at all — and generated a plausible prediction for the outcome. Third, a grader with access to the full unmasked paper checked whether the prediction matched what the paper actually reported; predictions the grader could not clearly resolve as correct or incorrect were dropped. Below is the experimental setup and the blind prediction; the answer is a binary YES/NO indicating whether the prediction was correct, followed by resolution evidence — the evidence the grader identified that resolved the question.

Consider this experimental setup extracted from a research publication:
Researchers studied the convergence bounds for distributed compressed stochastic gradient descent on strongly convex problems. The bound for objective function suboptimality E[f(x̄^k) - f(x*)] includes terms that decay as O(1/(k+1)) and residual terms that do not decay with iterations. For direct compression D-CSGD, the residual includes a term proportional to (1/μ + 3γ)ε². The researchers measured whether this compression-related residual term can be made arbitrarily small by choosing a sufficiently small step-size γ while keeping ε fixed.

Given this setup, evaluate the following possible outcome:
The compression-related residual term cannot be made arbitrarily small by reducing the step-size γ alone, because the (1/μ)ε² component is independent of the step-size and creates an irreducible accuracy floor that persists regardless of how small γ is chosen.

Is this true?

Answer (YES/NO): YES